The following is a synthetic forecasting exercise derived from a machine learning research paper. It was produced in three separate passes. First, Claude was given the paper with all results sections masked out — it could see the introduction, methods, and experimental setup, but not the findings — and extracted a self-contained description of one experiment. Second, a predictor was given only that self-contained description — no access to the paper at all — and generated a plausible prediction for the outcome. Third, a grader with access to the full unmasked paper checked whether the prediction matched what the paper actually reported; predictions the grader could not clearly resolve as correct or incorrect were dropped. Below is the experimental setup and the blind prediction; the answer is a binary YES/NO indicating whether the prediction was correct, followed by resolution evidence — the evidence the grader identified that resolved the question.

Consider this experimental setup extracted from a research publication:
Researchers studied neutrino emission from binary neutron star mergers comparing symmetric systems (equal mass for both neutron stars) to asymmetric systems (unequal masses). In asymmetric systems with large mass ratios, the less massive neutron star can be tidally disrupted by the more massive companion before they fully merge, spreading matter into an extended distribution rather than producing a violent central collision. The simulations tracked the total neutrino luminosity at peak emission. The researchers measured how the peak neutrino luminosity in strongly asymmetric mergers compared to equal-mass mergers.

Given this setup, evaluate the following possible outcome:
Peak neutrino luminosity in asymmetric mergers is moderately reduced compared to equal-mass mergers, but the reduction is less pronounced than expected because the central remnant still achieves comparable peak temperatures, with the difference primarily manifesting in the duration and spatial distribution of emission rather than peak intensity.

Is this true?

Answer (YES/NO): NO